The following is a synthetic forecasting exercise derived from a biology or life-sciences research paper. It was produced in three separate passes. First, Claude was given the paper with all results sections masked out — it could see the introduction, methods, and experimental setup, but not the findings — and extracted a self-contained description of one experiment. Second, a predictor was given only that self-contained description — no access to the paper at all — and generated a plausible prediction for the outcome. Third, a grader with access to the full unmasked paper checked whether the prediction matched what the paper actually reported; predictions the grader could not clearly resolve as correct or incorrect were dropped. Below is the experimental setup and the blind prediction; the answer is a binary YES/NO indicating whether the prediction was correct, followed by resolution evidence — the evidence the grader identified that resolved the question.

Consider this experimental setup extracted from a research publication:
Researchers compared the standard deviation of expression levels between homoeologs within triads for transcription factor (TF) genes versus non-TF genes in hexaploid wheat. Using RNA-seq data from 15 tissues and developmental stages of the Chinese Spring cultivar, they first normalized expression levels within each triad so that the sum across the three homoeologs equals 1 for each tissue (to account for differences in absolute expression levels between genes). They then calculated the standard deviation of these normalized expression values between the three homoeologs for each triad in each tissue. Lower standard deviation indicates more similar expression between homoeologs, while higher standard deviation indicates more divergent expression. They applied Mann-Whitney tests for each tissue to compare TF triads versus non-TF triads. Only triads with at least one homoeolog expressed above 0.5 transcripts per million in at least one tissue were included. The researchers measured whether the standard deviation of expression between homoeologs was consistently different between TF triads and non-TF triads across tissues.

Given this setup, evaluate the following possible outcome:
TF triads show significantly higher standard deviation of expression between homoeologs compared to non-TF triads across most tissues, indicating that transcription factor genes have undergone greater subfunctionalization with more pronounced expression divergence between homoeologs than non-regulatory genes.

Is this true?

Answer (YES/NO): NO